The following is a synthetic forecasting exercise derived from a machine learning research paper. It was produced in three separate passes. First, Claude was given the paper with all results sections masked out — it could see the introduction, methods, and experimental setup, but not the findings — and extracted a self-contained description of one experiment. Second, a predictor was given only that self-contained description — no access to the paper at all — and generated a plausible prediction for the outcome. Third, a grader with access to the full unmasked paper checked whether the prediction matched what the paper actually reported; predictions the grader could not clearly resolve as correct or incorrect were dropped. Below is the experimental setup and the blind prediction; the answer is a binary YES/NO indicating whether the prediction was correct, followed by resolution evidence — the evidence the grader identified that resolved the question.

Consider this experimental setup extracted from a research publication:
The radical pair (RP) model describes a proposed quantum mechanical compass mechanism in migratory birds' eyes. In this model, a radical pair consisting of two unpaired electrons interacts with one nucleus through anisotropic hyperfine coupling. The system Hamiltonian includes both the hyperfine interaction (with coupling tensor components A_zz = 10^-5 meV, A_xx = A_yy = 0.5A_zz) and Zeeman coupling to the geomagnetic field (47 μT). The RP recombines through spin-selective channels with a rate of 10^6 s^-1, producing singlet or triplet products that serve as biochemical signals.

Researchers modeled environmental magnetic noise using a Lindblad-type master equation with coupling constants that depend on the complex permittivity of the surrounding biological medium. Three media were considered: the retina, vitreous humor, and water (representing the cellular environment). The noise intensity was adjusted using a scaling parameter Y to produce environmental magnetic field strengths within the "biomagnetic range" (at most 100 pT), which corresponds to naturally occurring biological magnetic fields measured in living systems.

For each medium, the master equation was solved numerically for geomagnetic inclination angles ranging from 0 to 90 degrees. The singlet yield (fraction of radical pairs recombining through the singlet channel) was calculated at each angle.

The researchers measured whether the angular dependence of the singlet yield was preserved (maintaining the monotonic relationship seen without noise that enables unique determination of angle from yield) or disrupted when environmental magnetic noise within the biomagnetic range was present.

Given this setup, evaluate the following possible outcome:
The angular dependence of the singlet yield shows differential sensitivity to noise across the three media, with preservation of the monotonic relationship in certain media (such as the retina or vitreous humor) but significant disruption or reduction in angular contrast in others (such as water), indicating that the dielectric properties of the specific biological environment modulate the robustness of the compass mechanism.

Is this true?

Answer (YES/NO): NO